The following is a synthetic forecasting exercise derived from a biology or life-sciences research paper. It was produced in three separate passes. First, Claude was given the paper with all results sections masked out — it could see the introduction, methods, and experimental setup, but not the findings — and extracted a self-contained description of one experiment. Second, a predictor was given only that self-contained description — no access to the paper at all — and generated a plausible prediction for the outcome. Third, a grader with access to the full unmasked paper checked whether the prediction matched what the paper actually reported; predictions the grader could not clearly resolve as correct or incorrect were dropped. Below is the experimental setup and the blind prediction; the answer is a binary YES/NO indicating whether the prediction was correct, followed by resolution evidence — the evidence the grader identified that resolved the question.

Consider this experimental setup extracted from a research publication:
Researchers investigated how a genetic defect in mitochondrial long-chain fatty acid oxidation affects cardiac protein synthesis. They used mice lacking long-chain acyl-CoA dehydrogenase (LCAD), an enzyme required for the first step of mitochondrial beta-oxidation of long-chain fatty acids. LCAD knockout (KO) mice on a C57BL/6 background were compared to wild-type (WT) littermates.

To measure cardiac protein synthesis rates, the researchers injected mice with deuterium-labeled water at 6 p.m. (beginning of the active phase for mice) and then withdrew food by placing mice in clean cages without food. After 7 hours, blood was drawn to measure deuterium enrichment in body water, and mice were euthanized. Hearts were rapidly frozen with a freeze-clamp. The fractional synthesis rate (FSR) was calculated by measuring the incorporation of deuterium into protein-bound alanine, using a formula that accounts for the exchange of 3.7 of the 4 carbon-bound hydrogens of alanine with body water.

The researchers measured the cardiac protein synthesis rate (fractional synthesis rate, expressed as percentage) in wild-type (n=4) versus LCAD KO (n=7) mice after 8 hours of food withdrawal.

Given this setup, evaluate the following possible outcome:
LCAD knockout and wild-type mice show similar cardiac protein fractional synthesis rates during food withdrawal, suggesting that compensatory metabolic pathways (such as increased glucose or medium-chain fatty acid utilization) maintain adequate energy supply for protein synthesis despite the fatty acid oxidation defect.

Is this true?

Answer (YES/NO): NO